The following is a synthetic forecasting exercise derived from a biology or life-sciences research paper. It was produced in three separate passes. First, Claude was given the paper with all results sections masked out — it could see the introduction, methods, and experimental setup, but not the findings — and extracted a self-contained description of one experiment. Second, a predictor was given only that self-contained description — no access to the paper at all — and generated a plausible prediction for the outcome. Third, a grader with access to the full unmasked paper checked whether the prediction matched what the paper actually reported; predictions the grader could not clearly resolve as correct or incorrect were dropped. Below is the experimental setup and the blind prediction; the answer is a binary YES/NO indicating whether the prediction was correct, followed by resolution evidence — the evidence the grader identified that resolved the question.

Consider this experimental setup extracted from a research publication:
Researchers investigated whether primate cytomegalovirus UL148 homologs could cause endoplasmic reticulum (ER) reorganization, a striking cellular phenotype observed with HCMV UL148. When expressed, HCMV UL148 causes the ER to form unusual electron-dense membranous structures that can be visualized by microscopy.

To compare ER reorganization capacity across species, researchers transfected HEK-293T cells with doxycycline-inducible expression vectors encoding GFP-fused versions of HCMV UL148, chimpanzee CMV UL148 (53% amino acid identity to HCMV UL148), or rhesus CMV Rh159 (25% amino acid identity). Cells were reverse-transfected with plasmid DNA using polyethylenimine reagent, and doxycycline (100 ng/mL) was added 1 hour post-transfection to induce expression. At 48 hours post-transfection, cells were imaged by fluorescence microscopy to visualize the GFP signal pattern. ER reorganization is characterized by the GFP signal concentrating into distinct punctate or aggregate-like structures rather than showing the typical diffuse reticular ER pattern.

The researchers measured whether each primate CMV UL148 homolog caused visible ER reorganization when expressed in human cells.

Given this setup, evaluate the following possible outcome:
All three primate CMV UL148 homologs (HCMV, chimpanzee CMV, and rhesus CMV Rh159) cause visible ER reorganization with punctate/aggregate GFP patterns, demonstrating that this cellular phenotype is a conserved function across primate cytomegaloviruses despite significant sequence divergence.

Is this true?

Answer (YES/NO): NO